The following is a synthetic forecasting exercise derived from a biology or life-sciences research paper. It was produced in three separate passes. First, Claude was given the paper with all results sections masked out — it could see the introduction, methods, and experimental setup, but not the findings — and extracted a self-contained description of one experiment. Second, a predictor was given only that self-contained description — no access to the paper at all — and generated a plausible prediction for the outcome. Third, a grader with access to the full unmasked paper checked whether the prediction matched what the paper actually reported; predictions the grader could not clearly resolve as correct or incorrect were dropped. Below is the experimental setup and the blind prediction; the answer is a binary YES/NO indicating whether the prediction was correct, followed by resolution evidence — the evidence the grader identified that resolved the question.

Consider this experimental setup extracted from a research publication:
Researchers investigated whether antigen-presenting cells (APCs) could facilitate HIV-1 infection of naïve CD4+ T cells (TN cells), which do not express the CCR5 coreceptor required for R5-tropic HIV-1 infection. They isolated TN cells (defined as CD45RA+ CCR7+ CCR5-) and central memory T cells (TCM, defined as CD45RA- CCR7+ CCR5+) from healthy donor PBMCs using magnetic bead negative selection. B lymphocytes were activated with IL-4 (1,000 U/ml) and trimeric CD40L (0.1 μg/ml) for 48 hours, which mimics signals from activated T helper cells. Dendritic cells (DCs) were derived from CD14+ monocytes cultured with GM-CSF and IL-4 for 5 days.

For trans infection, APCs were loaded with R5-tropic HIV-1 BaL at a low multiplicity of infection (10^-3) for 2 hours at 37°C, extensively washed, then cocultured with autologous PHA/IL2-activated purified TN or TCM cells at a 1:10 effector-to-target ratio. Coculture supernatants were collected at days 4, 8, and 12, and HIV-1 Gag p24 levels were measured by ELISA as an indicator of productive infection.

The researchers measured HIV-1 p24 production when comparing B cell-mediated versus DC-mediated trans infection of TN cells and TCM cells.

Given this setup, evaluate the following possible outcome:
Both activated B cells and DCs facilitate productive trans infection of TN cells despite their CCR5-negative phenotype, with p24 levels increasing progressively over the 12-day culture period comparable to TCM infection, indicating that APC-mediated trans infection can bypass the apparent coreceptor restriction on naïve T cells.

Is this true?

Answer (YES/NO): NO